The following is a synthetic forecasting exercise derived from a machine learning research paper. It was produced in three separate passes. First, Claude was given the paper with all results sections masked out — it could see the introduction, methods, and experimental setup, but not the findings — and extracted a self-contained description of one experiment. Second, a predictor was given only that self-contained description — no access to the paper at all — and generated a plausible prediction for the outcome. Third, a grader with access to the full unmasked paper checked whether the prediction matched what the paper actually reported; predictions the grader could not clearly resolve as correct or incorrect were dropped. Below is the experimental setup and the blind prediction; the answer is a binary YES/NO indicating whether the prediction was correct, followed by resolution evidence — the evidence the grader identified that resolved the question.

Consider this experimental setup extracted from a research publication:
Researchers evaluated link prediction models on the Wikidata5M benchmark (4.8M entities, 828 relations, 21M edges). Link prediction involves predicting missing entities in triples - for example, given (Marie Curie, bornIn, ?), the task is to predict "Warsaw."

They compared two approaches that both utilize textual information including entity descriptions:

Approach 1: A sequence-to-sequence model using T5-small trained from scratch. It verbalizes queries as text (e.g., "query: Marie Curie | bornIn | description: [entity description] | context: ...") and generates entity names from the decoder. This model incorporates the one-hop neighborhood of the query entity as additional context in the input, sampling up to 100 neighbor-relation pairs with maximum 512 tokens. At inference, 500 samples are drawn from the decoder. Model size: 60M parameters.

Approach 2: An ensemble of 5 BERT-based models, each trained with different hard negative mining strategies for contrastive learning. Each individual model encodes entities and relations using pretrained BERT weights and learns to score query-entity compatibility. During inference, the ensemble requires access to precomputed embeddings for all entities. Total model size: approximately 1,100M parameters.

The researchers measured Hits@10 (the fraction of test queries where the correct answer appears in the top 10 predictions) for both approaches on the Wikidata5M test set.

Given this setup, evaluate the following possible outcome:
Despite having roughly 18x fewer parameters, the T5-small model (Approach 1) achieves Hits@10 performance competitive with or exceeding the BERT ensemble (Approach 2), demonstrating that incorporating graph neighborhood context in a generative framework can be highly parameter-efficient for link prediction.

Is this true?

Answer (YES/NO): YES